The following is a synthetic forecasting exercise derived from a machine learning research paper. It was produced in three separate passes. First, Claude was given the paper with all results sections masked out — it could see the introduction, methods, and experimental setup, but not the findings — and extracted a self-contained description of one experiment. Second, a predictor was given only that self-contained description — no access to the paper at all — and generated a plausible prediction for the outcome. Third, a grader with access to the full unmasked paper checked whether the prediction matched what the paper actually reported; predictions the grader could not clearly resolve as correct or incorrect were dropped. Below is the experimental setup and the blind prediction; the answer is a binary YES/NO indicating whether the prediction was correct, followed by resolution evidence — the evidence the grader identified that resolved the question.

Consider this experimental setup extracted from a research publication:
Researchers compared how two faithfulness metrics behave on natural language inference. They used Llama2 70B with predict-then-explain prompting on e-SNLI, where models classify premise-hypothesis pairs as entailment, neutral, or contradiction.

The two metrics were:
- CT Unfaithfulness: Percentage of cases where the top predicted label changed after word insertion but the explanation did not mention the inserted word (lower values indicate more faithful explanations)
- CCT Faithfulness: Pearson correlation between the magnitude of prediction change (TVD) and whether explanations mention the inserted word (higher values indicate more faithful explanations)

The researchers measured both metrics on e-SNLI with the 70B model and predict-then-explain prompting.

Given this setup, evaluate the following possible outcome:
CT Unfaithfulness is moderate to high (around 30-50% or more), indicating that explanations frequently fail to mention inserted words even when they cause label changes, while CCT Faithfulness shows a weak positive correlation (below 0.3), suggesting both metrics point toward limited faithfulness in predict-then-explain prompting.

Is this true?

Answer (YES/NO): NO